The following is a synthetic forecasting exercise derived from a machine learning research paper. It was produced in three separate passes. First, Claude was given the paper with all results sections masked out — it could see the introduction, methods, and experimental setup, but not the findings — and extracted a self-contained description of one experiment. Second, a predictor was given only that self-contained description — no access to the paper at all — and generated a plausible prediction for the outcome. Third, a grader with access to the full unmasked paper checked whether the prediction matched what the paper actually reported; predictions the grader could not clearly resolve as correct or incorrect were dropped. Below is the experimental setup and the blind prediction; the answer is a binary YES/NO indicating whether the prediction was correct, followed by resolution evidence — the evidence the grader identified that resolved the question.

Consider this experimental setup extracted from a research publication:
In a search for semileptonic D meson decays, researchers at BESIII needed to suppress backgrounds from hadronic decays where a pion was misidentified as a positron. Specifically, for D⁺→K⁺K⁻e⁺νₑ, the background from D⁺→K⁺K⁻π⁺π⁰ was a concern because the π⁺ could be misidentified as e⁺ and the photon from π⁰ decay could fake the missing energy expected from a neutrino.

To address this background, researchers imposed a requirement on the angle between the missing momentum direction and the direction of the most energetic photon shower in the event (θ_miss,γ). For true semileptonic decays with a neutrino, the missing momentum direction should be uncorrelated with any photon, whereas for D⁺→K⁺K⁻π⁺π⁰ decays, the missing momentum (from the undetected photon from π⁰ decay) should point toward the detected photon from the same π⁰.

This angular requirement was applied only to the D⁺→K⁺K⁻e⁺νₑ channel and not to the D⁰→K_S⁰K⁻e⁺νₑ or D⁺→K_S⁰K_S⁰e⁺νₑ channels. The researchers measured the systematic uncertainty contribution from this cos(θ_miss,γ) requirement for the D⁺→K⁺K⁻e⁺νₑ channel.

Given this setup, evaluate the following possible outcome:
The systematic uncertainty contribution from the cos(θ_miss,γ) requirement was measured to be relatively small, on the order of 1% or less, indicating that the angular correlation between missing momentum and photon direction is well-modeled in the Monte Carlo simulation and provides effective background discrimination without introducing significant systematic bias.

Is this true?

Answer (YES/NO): NO